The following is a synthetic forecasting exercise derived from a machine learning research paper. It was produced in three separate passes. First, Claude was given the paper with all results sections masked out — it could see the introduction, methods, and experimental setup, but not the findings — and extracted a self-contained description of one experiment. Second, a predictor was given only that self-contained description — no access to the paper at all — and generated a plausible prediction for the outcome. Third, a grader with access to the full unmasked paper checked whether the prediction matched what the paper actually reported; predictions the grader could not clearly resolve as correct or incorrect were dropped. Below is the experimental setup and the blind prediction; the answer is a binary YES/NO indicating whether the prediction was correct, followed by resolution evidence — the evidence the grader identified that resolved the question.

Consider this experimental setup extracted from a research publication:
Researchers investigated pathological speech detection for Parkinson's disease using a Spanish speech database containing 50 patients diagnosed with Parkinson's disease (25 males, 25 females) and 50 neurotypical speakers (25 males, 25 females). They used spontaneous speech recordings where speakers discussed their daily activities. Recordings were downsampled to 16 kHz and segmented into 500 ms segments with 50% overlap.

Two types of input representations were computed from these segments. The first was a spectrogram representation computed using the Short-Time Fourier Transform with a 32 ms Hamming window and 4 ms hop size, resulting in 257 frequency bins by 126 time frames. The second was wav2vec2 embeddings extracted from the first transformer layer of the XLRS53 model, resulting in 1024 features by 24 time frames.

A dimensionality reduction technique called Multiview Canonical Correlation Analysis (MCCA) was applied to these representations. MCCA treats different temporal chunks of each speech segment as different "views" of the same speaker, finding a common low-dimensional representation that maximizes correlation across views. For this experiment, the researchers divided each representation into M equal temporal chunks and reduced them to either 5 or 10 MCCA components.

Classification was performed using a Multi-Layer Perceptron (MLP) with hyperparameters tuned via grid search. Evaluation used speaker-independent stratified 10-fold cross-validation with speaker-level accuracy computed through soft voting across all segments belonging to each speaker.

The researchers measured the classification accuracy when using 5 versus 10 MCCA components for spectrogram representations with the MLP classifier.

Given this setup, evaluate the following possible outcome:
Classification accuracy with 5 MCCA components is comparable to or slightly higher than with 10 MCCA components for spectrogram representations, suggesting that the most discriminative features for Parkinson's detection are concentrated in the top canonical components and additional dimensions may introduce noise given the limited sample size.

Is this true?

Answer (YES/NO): YES